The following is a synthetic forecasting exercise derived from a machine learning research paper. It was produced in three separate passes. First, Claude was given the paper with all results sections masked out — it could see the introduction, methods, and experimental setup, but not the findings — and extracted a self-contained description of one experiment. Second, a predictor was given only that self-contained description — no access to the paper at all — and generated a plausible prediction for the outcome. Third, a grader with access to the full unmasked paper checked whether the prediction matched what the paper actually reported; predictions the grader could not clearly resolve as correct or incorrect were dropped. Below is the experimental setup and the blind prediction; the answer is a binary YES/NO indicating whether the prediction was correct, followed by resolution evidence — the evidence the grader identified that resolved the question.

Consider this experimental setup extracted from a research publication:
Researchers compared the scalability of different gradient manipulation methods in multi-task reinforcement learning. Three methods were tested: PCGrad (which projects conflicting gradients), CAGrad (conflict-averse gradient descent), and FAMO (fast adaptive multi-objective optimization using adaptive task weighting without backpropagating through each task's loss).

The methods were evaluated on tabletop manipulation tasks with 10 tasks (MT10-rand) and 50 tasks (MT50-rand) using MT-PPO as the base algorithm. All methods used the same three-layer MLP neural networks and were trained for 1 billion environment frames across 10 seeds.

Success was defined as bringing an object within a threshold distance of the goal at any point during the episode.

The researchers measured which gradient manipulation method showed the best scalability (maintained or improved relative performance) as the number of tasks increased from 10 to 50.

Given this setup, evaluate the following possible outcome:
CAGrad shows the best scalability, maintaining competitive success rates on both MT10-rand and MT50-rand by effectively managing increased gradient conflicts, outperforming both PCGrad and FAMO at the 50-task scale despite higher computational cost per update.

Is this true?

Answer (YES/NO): NO